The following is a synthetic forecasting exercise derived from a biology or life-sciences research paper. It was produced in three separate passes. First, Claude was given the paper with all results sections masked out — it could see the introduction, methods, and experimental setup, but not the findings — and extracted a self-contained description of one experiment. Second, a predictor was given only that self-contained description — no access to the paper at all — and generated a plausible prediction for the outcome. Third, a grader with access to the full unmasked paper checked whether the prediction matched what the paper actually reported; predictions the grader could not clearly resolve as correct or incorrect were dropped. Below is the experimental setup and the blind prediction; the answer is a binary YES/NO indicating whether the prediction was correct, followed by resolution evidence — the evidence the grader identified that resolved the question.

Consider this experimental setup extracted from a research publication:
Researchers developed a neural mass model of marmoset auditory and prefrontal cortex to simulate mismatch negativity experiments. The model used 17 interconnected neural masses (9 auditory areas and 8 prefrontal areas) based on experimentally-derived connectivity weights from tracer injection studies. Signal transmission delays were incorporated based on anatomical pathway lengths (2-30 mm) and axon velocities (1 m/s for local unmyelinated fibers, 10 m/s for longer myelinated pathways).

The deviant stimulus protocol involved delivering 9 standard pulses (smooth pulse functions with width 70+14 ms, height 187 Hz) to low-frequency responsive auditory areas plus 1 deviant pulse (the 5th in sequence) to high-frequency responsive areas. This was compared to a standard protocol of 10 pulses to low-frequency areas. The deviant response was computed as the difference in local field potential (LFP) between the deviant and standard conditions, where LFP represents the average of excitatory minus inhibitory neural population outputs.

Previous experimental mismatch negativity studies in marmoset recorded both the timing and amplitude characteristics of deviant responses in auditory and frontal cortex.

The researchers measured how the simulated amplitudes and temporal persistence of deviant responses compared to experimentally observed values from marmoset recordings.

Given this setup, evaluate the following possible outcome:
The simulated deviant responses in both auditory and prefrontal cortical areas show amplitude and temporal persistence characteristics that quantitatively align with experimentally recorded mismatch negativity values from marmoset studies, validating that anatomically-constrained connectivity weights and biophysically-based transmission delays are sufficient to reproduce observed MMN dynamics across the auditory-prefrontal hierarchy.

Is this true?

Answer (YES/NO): NO